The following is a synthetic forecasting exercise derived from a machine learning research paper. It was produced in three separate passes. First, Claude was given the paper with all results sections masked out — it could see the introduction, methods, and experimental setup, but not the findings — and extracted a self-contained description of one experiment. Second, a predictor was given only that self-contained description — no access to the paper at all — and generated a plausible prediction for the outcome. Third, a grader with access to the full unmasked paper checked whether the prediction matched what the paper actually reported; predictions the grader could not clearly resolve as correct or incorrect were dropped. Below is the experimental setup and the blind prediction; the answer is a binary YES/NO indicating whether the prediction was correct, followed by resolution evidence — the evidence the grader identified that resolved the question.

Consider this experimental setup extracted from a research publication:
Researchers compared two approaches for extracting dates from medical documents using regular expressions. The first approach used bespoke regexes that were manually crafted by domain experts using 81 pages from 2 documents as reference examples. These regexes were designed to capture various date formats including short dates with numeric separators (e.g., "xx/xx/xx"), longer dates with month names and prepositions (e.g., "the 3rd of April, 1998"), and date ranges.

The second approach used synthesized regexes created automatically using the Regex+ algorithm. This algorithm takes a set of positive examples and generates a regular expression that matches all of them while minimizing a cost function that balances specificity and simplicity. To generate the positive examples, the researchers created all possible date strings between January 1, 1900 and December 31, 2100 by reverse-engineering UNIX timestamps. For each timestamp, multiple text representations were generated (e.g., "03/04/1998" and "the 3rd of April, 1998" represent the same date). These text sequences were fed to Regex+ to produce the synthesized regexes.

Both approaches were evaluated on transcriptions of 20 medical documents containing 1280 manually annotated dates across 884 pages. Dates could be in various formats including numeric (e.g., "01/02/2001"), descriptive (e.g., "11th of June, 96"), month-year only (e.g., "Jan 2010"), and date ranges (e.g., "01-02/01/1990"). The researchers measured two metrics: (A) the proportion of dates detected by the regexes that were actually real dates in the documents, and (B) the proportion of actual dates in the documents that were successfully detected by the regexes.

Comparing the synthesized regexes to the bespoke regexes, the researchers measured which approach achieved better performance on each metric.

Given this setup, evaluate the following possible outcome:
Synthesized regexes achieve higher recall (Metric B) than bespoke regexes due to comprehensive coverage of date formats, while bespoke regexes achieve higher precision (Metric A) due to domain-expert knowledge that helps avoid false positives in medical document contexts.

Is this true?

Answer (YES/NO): NO